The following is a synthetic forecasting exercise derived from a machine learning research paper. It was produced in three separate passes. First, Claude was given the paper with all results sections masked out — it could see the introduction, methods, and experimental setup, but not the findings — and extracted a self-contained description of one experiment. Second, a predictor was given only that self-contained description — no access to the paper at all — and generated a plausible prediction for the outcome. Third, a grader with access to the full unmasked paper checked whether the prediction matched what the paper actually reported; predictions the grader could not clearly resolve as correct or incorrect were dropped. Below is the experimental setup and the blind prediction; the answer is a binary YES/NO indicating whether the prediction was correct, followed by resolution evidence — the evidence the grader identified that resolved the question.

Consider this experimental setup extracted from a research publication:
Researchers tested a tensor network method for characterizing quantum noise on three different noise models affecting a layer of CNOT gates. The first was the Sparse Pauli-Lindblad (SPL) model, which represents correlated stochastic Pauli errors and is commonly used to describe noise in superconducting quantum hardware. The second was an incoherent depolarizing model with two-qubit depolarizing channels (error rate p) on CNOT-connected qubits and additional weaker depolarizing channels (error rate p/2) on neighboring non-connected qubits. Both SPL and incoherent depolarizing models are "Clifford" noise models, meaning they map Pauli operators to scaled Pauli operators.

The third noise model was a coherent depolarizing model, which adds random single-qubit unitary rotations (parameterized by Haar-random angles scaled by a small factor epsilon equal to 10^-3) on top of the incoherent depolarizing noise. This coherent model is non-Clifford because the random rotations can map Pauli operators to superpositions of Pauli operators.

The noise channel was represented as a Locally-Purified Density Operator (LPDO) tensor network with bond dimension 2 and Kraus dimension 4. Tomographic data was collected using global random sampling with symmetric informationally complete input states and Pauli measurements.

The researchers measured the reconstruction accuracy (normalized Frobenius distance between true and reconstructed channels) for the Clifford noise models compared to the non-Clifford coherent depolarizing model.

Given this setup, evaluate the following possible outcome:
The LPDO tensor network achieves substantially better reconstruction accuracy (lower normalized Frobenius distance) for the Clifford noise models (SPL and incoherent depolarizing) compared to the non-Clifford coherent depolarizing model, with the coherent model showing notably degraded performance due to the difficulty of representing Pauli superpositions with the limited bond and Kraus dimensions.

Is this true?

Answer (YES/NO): NO